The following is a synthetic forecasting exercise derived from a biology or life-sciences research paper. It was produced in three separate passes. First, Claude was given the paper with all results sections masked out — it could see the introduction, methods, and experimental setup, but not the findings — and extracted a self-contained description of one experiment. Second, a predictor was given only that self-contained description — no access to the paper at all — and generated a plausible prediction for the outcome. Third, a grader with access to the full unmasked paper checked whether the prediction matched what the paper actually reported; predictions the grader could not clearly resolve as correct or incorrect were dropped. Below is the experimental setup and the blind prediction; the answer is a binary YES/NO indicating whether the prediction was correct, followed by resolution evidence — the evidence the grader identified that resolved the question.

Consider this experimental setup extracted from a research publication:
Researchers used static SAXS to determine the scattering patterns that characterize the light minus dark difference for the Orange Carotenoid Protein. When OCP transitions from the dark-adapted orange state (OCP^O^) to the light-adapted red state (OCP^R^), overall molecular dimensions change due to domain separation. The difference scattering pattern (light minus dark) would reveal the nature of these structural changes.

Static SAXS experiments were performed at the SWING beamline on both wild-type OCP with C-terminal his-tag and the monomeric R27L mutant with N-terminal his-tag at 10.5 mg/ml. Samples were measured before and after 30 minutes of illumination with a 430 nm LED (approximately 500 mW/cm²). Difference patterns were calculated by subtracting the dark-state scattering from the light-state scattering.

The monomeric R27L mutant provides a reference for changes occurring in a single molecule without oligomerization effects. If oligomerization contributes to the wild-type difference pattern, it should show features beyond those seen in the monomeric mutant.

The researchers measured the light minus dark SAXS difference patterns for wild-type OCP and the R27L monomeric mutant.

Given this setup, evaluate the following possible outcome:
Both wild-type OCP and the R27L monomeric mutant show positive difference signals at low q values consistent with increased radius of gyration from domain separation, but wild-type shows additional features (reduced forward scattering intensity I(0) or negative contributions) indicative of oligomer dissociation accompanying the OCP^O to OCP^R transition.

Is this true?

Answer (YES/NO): NO